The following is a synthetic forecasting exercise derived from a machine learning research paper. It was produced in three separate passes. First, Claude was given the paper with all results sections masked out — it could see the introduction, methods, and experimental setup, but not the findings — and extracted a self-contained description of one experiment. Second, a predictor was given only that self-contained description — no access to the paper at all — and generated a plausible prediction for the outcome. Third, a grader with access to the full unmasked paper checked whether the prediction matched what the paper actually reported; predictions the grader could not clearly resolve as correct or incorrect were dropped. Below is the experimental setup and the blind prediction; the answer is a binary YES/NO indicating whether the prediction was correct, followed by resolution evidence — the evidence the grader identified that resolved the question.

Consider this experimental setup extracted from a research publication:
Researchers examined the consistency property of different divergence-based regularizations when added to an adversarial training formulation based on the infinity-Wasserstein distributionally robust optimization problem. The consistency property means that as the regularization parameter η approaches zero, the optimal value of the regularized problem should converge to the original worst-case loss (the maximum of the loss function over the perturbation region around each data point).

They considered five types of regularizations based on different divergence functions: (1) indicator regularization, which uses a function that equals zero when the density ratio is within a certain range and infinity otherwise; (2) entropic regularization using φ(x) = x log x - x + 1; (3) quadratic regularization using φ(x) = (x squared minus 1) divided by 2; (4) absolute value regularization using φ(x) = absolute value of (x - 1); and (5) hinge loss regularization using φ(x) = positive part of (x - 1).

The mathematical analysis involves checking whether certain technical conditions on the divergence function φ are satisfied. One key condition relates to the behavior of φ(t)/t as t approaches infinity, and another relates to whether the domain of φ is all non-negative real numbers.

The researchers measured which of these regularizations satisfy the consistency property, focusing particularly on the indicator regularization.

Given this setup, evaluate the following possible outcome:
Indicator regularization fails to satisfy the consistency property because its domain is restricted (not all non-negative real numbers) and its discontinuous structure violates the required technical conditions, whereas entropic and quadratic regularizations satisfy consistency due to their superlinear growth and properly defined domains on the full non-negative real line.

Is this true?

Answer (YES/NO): YES